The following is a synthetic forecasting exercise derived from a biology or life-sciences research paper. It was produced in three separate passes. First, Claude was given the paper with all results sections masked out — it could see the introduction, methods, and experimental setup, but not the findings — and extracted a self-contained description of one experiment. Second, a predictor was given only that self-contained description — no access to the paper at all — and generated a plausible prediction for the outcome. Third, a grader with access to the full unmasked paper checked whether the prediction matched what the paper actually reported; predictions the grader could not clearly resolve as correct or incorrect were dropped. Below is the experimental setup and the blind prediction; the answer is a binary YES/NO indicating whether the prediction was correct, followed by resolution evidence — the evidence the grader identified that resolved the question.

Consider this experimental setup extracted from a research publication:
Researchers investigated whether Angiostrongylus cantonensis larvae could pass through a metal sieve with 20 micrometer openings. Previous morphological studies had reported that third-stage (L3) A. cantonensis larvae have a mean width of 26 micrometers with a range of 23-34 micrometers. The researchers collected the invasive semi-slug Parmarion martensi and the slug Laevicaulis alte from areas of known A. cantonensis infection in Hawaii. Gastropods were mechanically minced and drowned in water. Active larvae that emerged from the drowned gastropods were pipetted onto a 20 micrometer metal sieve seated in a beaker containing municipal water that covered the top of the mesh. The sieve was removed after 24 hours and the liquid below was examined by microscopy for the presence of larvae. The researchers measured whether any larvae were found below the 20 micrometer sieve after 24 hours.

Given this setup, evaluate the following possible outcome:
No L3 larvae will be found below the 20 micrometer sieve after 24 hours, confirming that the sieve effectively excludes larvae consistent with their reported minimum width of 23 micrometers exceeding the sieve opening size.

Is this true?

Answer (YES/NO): YES